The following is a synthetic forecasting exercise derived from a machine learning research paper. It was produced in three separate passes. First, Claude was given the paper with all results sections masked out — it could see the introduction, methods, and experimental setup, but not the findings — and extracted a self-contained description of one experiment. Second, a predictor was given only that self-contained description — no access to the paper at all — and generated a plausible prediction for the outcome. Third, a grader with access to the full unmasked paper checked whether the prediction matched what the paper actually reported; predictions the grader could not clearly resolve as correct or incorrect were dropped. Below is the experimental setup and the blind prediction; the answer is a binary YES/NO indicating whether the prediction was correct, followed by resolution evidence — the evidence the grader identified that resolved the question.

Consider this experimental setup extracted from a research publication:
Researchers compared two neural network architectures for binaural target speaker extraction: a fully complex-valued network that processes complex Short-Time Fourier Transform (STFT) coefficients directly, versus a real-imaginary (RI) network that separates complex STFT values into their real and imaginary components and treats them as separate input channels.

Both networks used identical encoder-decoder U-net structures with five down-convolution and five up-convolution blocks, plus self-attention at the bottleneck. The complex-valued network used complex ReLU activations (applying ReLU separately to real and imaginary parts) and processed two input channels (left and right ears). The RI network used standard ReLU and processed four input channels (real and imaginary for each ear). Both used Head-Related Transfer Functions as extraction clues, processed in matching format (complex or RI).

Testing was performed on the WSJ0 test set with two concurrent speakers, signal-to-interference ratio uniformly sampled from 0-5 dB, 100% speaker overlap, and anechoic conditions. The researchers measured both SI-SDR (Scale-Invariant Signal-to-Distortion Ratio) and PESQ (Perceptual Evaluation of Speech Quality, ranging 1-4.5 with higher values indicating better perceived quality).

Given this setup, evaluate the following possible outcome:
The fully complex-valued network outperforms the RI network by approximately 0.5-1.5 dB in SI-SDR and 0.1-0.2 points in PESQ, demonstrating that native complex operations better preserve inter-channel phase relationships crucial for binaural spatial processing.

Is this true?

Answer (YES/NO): NO